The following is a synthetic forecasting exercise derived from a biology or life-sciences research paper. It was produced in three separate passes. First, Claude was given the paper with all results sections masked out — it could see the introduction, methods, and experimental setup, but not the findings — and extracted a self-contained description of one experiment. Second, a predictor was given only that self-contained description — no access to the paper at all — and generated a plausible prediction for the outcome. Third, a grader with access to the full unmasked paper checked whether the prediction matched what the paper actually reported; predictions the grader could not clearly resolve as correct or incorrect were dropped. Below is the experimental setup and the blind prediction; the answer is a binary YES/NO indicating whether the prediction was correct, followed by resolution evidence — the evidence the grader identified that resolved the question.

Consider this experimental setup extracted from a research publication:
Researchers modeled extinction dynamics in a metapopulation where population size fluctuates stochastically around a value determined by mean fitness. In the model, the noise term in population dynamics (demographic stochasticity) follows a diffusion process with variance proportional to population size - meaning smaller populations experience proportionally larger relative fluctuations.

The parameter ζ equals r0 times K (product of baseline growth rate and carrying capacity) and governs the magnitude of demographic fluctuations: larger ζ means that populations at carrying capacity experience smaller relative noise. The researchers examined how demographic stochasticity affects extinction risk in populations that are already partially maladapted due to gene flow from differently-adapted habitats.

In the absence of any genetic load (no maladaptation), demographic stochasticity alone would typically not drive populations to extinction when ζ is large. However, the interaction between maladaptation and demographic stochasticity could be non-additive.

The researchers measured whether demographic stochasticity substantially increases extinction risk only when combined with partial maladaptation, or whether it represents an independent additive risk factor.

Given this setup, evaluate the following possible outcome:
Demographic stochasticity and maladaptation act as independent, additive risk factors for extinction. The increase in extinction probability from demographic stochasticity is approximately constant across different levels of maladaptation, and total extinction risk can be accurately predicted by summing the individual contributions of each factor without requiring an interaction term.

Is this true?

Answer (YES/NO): NO